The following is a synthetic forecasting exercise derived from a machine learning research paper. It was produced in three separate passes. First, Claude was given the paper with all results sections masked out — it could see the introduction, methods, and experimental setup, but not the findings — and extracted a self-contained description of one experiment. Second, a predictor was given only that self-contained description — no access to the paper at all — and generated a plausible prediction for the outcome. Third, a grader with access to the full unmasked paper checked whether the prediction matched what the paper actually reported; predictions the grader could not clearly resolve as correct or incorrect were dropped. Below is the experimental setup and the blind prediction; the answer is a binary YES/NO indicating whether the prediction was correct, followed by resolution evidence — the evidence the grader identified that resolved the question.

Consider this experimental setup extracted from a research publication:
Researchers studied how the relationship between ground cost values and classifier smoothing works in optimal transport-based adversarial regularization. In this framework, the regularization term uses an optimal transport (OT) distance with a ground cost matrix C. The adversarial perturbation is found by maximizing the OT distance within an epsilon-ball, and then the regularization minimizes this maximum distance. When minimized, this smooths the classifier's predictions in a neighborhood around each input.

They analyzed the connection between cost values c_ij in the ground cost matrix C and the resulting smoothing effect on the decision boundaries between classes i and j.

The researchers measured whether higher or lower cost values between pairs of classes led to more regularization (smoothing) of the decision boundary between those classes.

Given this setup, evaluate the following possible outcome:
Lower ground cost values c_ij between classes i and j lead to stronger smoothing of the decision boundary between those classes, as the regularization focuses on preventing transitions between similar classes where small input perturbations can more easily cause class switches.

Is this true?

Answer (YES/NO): YES